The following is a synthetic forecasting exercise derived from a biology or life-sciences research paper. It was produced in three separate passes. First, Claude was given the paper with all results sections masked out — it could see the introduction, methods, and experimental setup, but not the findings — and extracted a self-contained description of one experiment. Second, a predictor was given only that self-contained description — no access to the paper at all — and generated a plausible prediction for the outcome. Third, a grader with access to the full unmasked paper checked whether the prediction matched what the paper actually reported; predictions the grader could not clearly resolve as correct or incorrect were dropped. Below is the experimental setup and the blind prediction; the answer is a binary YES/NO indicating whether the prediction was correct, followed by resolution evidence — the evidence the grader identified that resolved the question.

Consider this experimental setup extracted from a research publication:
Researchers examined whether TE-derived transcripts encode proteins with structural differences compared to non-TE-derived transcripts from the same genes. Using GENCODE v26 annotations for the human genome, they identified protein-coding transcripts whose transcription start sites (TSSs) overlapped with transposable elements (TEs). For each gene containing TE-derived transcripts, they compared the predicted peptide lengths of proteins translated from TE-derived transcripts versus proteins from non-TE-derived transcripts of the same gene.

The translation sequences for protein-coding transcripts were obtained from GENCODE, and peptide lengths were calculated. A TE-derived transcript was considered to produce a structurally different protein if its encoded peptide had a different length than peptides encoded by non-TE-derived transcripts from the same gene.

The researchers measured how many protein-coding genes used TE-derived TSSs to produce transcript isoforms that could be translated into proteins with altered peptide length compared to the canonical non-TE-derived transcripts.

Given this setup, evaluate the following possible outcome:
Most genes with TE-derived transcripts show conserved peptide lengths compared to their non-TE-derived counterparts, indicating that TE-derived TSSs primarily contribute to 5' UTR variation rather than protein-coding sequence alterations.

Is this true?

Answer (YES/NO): NO